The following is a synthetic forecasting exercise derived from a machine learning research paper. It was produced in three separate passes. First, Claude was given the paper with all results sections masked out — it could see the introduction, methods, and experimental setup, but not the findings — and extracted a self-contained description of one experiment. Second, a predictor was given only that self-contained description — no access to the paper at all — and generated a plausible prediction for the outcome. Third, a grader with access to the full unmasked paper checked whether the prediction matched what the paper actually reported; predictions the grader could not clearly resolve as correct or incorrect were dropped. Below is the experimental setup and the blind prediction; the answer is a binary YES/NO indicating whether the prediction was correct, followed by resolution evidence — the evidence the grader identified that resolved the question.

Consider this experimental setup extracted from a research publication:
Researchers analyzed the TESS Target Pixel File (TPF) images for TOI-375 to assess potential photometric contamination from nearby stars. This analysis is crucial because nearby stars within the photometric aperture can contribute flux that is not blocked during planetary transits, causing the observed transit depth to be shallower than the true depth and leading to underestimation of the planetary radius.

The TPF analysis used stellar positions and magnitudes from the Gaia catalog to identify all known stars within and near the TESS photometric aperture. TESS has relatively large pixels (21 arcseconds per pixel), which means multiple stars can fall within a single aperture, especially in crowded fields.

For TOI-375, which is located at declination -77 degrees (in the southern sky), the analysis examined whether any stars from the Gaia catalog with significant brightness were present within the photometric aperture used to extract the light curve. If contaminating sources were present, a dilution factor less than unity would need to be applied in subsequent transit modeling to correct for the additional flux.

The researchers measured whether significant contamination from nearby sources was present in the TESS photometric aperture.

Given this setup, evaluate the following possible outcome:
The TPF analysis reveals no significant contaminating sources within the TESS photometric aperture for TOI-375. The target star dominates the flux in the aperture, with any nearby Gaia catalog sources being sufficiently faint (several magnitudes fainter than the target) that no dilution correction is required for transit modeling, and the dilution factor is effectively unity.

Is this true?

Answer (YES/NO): YES